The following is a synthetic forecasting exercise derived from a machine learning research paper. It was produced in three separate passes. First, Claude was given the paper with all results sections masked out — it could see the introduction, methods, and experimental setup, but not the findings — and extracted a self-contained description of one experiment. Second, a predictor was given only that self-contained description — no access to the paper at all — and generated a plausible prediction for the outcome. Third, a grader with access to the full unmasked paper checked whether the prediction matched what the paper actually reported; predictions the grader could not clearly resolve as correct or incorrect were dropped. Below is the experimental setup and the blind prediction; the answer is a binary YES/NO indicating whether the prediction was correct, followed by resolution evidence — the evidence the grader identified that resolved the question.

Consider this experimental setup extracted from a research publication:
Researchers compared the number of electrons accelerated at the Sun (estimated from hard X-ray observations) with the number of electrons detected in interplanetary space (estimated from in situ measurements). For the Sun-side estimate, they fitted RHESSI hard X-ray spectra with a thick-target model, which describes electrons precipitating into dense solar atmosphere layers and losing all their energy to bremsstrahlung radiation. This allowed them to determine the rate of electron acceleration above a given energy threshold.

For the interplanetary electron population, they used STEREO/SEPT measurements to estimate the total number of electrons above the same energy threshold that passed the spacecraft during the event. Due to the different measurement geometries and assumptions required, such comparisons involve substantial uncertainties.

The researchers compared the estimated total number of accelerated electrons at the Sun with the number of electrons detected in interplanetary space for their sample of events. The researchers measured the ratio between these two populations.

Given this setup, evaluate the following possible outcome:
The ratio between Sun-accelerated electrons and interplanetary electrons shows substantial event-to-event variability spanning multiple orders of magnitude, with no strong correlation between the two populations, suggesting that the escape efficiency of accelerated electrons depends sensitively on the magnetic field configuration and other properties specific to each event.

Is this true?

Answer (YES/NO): NO